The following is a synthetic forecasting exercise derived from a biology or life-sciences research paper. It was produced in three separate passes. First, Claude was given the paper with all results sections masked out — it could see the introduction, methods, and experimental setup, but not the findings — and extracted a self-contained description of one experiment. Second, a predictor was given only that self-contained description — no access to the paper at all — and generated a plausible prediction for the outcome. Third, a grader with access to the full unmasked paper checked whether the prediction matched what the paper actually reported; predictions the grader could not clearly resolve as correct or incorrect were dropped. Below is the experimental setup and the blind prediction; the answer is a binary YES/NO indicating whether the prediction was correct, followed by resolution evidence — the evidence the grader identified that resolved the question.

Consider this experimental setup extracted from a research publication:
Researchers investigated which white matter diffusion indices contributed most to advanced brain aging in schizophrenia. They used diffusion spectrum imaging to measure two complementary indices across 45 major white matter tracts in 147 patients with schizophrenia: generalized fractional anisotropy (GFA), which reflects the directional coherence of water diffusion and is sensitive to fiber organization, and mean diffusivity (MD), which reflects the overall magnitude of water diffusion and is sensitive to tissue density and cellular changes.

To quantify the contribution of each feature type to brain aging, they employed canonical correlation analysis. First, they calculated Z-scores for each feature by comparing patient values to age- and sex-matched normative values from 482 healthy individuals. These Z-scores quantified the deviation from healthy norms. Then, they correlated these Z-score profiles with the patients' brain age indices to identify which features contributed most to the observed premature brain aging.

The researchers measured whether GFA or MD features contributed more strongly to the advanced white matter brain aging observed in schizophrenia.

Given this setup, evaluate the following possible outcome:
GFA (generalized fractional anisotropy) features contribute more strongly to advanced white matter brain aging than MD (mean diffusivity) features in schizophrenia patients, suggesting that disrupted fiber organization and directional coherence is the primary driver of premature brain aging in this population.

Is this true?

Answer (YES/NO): NO